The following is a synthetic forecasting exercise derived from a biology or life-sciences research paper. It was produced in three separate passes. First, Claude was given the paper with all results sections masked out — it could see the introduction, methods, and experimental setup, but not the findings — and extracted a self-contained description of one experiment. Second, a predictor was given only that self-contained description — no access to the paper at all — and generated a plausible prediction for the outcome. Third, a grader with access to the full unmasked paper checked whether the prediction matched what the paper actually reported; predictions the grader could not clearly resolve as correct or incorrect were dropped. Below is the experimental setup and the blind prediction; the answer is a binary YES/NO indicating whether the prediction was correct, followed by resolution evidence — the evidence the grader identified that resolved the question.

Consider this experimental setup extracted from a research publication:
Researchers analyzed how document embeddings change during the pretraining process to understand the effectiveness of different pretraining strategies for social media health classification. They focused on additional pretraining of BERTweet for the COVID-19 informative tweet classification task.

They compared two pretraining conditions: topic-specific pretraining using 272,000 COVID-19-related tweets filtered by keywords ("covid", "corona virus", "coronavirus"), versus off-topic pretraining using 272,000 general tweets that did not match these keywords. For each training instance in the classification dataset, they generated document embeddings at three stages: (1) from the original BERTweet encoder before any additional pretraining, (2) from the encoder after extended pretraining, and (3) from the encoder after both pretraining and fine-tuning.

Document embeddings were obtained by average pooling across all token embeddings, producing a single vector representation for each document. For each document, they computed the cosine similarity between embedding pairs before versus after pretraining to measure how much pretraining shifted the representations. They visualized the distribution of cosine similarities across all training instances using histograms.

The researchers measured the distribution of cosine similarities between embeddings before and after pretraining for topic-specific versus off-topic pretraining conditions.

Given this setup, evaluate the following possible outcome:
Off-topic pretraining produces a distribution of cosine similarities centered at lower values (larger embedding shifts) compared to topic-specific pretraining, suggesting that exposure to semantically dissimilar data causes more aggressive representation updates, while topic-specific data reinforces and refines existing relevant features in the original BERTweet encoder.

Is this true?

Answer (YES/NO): NO